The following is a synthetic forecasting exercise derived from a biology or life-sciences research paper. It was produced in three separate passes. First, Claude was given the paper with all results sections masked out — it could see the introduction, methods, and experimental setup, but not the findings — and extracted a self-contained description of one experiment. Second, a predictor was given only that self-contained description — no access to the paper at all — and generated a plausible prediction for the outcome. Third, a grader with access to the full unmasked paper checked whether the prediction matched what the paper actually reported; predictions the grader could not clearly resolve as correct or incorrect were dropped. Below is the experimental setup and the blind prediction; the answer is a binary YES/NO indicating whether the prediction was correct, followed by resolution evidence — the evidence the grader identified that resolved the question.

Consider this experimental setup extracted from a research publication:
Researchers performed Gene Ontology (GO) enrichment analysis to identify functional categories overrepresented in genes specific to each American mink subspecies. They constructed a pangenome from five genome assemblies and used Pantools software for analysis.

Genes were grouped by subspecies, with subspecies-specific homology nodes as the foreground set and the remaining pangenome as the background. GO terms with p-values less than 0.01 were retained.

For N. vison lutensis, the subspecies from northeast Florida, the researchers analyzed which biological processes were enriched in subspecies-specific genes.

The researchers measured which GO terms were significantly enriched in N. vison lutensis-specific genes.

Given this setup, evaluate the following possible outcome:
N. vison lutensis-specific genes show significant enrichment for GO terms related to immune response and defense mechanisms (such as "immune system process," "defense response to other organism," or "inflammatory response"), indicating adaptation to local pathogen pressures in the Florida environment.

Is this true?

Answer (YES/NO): NO